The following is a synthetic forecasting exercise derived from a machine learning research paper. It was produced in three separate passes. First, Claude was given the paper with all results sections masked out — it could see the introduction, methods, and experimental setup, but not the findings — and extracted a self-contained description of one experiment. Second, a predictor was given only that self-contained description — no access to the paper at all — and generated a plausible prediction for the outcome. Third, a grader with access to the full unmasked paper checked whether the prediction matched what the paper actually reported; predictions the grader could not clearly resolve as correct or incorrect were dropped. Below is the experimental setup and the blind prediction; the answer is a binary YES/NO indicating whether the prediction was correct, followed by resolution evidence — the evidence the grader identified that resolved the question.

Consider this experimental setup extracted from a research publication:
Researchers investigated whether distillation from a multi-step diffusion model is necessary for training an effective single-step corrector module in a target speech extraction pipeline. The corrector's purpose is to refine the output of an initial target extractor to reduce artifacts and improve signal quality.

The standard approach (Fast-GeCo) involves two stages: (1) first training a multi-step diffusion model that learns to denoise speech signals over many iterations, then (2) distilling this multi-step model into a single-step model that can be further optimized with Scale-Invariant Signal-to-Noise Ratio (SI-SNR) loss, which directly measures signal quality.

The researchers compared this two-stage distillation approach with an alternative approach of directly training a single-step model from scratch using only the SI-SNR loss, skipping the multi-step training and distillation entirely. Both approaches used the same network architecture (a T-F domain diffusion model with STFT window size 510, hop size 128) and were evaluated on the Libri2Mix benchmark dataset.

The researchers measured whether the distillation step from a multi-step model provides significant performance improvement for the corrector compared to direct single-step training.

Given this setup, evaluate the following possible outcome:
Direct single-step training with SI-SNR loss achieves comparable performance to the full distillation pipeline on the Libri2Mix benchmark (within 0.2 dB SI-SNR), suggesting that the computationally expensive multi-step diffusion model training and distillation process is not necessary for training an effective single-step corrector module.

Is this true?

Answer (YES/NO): YES